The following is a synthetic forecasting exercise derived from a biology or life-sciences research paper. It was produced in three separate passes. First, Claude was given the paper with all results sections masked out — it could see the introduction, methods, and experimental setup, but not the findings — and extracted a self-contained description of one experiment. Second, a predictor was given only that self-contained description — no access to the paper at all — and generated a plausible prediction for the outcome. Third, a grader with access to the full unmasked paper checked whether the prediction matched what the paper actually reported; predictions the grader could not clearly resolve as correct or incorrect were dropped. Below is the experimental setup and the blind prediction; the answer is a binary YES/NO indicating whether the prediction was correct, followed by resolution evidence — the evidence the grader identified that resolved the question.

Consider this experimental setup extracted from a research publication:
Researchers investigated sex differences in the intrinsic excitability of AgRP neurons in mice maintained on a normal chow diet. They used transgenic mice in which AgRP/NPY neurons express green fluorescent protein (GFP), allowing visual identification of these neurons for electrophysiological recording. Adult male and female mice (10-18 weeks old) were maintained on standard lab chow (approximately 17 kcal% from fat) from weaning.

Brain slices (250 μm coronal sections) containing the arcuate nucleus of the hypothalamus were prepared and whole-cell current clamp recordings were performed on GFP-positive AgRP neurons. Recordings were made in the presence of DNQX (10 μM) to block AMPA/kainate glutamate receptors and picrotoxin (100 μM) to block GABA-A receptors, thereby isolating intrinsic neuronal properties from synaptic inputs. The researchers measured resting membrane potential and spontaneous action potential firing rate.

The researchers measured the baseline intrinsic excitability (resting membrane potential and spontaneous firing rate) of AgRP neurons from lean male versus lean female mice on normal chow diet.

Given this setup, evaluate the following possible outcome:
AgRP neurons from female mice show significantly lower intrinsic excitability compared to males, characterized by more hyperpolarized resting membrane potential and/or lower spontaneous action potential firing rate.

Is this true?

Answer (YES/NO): NO